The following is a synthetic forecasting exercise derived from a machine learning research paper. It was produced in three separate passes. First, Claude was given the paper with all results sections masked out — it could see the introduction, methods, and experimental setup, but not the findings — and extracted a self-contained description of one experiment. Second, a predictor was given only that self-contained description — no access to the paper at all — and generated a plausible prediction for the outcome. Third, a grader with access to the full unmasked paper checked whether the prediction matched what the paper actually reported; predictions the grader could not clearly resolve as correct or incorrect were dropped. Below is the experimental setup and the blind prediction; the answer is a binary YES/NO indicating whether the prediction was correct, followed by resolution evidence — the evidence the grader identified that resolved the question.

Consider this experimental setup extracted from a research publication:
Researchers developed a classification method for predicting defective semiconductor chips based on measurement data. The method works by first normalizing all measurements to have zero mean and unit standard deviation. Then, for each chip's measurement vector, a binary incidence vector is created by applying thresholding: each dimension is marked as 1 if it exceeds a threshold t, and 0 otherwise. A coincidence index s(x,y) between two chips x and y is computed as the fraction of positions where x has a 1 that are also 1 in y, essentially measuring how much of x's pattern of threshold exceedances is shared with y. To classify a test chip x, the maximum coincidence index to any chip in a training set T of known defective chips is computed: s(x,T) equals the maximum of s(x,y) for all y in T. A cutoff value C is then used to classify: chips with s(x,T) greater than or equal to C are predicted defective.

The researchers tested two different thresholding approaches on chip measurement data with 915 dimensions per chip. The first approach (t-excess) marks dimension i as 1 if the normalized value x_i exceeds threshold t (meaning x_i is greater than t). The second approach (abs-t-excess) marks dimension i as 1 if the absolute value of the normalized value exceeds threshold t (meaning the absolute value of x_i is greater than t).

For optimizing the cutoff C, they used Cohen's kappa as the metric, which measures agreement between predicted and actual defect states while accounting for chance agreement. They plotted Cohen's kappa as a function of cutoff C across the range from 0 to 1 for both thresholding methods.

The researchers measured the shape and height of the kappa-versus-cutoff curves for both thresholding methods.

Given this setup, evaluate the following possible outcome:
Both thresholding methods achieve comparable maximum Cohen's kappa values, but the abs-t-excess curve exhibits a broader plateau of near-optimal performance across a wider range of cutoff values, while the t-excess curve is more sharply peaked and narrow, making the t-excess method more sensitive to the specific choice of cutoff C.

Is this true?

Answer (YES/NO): NO